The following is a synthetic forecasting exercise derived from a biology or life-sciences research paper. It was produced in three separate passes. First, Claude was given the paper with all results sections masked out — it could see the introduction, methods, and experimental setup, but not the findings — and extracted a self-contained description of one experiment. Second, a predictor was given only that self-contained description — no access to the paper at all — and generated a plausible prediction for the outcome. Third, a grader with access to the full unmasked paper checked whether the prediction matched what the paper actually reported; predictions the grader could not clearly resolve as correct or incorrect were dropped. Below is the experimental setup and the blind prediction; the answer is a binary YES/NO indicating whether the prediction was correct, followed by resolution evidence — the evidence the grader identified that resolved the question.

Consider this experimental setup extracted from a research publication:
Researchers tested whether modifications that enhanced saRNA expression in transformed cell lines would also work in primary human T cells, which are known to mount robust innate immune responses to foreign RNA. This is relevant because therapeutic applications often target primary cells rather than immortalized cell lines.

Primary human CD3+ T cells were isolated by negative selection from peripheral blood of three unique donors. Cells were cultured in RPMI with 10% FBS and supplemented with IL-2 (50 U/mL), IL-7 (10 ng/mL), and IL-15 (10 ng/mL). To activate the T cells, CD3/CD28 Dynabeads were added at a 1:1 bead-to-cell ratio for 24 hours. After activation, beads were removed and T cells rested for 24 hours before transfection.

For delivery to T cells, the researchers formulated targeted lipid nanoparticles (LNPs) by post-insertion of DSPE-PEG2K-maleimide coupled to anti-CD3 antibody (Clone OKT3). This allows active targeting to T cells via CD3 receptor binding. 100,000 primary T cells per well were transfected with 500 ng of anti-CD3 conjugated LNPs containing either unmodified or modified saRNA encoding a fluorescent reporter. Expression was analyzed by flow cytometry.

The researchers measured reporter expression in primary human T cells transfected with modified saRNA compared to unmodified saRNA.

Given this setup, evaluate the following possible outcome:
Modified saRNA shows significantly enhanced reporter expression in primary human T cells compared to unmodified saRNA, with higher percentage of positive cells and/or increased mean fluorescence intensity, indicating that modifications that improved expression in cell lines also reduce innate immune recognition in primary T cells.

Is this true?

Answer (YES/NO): YES